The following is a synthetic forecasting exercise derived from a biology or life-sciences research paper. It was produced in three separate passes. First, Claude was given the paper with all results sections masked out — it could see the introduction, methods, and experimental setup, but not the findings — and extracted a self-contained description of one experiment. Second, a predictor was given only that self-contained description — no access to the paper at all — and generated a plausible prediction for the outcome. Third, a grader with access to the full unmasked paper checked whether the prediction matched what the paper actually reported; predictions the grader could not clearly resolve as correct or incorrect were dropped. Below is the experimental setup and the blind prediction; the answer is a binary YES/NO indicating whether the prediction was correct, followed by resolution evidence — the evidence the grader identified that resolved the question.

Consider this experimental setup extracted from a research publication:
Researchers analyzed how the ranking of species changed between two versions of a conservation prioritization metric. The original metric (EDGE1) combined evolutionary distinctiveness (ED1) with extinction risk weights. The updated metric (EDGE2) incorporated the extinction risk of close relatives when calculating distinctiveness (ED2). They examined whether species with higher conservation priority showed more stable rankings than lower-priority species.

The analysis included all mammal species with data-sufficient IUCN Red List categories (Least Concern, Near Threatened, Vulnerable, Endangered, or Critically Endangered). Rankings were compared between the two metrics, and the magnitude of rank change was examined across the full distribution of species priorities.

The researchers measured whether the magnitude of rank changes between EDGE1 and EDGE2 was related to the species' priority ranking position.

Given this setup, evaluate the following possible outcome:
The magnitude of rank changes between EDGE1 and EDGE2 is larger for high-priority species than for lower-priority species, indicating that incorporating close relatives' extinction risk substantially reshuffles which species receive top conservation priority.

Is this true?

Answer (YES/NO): NO